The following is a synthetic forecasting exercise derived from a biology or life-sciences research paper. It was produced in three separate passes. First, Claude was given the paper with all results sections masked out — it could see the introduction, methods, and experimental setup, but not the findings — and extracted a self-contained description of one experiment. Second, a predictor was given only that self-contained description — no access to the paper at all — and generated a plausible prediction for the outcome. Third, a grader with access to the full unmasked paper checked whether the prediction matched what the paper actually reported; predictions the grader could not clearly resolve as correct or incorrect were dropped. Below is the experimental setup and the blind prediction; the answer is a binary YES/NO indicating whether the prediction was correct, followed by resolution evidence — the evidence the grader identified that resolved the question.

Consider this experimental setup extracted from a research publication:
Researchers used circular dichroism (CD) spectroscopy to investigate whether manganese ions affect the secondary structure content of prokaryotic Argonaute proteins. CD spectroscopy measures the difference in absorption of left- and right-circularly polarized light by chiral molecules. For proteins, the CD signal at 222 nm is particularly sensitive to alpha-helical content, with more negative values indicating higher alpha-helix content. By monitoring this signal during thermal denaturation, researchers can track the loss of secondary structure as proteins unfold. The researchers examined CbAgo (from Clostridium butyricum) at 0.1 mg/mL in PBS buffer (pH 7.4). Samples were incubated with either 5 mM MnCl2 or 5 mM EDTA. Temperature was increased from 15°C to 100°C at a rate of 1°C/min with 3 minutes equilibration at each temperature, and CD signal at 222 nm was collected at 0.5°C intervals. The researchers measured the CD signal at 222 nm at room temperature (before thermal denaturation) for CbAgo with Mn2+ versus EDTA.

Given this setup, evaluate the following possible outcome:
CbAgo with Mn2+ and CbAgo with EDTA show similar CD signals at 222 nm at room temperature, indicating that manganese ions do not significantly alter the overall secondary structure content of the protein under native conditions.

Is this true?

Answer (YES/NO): YES